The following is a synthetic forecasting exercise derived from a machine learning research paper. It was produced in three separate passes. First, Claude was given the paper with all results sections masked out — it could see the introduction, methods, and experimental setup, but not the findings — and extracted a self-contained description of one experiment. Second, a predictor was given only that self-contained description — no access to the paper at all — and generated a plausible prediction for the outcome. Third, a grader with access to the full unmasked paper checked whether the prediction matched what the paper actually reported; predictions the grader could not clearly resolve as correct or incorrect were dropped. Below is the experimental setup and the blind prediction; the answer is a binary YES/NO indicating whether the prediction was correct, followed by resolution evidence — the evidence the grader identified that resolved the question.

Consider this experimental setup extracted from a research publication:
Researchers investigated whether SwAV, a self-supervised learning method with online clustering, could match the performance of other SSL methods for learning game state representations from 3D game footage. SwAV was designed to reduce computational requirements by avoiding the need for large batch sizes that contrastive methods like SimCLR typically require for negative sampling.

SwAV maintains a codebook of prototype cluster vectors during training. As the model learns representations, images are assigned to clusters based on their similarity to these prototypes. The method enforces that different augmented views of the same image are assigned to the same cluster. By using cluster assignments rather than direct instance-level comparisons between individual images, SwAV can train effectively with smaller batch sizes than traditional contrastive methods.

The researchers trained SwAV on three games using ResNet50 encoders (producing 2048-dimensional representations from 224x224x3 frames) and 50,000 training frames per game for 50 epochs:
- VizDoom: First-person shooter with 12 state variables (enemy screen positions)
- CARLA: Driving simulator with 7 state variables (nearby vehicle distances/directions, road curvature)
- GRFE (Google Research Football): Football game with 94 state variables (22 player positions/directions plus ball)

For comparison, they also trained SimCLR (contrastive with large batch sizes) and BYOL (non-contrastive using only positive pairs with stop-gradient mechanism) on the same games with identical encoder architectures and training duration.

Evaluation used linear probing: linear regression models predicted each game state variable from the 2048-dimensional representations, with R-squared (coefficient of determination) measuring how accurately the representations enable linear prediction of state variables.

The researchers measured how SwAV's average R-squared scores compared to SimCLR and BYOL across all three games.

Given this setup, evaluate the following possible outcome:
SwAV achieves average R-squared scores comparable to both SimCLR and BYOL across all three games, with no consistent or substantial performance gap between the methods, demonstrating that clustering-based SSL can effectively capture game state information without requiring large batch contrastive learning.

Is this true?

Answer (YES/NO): NO